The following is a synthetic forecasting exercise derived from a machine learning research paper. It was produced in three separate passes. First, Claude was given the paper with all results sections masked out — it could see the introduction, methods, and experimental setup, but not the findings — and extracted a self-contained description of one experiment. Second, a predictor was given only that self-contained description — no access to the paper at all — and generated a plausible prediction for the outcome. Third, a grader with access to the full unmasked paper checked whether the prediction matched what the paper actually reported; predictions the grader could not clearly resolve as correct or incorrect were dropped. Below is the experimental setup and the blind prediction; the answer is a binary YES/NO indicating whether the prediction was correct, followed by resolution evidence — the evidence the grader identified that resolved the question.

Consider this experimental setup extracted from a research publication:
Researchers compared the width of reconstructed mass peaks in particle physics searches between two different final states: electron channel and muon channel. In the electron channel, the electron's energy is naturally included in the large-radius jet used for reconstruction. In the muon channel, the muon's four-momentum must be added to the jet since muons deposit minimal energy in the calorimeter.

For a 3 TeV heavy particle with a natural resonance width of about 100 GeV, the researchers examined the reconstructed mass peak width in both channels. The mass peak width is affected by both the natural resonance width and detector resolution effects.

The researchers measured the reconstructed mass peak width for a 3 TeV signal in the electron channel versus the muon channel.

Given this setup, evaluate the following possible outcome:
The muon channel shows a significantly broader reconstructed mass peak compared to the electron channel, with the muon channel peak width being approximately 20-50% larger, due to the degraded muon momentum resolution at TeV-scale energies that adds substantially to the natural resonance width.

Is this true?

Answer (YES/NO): NO